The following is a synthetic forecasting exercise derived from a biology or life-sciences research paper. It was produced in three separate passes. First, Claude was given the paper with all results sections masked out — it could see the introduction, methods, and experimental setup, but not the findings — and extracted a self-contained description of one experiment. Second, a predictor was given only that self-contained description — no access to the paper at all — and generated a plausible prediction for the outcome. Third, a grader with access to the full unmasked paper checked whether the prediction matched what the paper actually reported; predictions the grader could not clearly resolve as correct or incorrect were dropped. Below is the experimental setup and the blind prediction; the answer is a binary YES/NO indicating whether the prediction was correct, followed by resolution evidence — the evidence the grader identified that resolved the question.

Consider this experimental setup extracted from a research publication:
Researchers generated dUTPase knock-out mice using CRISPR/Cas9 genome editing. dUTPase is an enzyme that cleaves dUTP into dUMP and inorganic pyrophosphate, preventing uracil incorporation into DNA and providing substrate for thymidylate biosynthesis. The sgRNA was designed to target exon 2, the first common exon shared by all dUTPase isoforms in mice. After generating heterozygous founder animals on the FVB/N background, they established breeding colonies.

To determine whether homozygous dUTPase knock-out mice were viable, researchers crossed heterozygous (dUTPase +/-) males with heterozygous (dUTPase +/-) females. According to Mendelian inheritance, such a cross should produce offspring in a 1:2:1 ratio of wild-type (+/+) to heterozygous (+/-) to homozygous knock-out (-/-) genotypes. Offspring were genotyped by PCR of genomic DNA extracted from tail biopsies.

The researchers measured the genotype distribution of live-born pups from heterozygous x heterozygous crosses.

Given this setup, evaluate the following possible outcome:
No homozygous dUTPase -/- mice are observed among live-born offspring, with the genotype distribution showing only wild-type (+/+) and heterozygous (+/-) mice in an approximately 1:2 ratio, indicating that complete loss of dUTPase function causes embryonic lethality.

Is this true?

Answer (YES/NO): YES